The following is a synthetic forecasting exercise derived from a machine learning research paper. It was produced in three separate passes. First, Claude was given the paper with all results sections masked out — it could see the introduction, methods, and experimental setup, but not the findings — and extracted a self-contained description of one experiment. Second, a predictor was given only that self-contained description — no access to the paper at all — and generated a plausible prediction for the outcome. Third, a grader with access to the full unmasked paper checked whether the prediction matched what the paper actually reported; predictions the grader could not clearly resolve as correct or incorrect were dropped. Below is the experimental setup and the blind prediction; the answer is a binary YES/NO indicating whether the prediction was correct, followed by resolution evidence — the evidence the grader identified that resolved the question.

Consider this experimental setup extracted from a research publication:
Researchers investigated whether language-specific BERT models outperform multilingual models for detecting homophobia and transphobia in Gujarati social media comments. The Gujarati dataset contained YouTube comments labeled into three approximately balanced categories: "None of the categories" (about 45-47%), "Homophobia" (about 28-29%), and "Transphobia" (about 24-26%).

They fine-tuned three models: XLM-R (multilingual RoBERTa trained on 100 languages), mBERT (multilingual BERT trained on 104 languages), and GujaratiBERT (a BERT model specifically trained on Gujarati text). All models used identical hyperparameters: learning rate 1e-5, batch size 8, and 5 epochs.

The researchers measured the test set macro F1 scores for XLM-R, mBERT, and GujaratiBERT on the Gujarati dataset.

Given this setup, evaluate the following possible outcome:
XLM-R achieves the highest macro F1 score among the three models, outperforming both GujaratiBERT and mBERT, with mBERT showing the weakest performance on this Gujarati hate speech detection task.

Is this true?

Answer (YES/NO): NO